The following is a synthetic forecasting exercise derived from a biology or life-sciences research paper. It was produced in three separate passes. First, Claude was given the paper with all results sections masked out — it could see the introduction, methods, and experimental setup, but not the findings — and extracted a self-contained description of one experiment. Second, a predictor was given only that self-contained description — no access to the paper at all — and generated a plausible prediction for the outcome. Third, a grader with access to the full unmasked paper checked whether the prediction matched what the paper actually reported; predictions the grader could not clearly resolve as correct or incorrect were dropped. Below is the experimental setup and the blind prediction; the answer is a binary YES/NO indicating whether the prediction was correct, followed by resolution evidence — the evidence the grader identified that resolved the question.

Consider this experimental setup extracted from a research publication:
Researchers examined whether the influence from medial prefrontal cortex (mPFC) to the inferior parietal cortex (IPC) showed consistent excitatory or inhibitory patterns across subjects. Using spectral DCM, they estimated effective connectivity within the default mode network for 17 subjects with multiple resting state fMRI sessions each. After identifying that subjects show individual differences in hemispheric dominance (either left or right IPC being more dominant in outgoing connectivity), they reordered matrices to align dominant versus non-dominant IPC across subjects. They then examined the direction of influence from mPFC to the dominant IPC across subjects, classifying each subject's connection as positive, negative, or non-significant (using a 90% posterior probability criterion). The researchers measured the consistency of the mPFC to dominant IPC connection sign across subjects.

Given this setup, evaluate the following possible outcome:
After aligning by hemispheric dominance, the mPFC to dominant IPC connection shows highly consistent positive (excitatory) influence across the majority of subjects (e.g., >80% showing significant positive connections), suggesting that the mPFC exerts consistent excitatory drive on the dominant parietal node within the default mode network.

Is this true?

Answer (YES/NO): NO